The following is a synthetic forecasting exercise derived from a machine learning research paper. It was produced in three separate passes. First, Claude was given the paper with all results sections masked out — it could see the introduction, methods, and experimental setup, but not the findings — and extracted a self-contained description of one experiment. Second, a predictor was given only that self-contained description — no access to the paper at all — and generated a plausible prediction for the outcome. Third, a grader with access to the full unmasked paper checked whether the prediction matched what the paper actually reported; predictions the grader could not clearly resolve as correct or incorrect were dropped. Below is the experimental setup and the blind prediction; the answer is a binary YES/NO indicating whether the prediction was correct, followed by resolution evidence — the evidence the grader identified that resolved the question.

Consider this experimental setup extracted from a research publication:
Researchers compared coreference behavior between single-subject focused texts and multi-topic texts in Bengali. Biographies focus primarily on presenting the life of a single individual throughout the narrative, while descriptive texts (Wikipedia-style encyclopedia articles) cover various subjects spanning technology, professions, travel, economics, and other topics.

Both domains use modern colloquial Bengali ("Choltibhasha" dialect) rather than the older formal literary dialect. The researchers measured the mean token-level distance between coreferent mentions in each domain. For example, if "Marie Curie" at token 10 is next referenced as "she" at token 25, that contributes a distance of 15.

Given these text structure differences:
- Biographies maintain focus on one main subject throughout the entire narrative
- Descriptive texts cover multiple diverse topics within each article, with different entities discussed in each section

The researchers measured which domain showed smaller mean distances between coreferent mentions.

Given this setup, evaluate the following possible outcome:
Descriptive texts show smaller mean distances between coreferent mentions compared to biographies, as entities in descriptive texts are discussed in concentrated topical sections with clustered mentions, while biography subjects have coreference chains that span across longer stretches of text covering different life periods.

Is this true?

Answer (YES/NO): NO